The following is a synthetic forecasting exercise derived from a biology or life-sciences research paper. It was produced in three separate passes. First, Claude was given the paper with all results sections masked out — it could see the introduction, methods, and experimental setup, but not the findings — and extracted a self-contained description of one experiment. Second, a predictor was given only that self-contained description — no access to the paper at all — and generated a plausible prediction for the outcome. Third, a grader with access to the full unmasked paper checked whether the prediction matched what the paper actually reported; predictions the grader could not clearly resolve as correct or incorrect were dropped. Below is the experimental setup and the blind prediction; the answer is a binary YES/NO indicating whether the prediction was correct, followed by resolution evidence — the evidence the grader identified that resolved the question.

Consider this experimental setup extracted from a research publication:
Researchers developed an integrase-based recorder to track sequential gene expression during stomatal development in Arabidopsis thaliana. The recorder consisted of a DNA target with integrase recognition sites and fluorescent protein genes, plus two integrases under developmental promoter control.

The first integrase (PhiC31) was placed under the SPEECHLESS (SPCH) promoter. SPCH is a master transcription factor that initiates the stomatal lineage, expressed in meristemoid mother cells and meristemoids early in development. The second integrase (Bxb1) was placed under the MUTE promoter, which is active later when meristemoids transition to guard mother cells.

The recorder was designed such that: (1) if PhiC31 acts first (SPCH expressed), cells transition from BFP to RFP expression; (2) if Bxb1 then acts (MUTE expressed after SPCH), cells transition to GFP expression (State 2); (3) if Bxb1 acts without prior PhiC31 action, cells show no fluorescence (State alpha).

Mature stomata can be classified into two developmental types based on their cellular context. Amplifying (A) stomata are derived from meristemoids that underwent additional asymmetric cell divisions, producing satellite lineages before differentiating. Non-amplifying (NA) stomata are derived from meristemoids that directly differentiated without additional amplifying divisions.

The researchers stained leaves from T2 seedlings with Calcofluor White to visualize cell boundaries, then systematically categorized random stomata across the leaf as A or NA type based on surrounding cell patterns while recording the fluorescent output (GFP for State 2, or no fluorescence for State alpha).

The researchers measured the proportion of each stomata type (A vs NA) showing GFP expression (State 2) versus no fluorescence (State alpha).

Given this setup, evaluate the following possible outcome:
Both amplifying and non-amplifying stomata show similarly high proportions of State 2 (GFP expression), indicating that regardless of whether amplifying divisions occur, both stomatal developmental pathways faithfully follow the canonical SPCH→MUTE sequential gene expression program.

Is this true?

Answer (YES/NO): NO